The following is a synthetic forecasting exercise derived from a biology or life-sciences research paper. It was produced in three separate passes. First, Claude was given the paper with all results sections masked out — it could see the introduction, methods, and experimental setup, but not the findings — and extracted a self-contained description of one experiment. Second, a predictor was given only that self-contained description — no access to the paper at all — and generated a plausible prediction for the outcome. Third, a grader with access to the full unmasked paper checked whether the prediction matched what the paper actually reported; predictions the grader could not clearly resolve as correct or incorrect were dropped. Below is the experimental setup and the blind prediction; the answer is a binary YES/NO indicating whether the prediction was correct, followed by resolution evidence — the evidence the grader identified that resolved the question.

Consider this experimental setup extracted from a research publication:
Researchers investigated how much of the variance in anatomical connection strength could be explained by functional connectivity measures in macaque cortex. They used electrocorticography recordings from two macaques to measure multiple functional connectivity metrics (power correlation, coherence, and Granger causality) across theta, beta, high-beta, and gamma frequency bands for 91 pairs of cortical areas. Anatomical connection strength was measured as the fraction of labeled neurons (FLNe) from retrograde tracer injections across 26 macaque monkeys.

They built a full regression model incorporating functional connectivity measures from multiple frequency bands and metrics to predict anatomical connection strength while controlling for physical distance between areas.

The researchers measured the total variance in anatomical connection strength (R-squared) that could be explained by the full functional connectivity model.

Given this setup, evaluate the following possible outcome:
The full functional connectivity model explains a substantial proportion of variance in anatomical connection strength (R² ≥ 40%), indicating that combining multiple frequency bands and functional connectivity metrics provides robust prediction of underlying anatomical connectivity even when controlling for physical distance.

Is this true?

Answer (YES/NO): YES